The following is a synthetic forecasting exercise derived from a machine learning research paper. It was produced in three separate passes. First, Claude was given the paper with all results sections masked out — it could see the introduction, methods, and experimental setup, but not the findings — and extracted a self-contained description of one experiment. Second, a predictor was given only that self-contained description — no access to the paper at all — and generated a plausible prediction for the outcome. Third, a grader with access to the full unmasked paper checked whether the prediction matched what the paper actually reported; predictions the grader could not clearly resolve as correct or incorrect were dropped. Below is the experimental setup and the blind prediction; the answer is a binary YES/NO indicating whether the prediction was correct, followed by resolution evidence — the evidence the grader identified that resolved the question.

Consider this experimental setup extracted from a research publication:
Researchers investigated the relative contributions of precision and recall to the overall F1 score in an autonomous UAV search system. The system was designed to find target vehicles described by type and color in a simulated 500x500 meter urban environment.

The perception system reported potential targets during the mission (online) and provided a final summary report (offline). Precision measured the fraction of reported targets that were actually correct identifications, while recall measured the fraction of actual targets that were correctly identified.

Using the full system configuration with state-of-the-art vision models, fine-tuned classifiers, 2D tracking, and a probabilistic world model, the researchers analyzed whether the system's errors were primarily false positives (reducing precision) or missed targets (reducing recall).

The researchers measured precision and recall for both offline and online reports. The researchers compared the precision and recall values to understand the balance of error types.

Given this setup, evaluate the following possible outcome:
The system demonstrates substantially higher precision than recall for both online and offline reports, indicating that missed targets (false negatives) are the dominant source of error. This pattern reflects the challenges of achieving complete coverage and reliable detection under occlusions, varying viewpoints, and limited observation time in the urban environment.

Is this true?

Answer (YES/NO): YES